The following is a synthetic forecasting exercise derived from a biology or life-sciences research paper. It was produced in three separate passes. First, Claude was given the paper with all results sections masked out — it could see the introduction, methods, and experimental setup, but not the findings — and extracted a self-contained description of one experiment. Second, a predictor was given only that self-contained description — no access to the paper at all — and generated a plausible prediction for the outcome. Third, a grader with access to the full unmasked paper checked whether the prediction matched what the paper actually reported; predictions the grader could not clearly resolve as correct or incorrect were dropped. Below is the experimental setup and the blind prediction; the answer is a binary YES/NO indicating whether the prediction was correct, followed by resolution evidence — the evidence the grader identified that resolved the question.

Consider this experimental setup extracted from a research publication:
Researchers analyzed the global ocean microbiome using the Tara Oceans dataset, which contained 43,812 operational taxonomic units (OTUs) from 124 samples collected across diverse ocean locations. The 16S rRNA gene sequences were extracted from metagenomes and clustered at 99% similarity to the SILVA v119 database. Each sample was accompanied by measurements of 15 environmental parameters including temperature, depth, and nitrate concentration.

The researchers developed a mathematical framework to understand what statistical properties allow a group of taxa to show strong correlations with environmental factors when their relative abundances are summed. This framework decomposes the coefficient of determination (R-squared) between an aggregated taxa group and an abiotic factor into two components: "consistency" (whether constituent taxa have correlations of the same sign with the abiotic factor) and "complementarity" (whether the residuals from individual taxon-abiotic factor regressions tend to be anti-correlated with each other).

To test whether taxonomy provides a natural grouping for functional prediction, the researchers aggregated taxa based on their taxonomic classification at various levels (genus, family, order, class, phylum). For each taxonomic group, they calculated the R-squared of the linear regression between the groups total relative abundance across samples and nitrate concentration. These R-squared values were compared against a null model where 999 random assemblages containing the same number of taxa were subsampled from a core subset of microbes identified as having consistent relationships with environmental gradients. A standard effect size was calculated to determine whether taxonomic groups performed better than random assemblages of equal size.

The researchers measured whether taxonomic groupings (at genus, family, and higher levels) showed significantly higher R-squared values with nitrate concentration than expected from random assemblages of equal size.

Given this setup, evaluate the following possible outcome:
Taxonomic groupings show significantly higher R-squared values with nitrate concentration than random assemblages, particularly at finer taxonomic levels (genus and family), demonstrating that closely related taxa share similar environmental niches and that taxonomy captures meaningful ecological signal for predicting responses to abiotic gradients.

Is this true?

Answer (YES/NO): NO